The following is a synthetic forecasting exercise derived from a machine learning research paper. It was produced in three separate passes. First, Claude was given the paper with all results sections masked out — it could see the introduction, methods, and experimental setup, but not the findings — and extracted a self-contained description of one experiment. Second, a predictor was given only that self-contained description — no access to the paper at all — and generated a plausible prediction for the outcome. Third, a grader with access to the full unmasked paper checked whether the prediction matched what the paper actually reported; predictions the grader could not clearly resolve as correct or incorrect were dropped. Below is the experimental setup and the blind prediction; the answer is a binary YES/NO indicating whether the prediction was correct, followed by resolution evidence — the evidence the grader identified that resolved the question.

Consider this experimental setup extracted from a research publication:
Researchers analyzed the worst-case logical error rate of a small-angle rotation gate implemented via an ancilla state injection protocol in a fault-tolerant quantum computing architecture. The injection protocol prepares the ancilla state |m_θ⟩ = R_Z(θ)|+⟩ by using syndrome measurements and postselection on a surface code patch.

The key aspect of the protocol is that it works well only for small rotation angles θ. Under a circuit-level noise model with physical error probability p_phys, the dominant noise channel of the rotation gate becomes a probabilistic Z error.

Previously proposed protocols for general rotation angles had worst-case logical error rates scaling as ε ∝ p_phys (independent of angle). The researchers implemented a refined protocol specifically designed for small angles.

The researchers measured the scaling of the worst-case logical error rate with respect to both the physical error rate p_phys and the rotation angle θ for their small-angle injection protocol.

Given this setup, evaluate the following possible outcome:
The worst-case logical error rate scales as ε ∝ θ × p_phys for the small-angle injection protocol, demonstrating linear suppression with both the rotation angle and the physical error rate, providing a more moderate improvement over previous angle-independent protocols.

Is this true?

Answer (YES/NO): YES